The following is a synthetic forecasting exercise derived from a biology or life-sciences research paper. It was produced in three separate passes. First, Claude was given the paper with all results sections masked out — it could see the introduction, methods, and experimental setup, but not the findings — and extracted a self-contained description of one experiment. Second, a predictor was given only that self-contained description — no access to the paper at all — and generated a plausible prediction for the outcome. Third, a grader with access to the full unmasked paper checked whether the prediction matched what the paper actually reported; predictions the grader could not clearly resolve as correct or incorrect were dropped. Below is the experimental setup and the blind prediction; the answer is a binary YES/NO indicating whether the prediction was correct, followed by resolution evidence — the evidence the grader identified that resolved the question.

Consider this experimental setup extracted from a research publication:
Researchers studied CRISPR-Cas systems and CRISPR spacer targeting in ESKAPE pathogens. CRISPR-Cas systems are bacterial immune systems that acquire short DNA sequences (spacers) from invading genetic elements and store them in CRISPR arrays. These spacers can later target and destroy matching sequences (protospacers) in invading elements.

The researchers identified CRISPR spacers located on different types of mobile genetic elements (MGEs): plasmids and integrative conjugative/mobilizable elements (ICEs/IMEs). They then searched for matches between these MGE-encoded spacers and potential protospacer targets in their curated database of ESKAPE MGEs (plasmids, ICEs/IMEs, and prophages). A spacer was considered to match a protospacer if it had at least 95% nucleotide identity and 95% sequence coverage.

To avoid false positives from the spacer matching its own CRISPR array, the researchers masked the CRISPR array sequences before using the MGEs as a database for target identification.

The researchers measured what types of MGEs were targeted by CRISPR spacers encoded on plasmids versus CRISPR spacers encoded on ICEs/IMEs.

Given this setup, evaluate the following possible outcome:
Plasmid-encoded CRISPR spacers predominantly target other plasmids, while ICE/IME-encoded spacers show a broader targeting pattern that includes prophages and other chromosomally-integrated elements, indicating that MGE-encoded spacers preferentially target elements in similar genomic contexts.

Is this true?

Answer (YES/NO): YES